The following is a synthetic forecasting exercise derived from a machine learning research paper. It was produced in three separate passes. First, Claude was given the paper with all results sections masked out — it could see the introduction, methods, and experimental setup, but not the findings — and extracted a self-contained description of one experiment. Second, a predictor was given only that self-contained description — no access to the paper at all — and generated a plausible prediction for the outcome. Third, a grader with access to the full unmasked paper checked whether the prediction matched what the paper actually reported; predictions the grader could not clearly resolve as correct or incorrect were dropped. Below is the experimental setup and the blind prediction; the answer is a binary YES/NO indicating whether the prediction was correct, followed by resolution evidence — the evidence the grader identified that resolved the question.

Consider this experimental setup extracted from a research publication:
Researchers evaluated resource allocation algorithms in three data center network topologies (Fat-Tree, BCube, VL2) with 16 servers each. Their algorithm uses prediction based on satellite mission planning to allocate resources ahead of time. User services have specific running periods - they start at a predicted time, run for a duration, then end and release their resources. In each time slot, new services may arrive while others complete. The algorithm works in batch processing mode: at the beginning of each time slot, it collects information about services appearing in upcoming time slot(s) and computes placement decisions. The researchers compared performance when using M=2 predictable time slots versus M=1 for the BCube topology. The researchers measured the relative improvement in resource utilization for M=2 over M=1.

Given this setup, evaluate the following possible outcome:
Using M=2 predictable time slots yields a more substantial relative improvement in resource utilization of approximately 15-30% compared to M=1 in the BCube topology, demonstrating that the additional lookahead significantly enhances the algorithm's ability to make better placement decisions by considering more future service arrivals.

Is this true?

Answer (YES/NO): NO